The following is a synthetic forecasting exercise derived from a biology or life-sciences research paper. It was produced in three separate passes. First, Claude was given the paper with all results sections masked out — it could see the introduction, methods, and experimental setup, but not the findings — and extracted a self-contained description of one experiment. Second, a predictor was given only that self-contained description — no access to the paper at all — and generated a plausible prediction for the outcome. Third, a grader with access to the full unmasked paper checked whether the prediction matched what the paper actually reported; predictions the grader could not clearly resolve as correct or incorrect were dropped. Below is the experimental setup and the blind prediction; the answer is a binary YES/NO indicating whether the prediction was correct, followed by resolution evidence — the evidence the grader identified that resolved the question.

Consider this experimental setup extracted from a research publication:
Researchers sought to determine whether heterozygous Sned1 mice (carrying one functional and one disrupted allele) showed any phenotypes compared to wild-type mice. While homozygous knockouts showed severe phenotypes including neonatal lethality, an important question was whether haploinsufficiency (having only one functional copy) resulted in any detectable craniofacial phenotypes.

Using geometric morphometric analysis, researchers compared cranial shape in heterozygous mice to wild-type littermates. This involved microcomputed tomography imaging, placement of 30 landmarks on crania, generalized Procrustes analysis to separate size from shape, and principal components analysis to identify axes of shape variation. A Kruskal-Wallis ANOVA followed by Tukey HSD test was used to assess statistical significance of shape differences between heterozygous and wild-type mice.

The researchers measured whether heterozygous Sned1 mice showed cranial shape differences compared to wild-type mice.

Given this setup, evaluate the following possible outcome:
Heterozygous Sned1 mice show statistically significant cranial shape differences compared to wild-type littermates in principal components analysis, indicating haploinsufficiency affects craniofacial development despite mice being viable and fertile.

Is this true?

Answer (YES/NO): NO